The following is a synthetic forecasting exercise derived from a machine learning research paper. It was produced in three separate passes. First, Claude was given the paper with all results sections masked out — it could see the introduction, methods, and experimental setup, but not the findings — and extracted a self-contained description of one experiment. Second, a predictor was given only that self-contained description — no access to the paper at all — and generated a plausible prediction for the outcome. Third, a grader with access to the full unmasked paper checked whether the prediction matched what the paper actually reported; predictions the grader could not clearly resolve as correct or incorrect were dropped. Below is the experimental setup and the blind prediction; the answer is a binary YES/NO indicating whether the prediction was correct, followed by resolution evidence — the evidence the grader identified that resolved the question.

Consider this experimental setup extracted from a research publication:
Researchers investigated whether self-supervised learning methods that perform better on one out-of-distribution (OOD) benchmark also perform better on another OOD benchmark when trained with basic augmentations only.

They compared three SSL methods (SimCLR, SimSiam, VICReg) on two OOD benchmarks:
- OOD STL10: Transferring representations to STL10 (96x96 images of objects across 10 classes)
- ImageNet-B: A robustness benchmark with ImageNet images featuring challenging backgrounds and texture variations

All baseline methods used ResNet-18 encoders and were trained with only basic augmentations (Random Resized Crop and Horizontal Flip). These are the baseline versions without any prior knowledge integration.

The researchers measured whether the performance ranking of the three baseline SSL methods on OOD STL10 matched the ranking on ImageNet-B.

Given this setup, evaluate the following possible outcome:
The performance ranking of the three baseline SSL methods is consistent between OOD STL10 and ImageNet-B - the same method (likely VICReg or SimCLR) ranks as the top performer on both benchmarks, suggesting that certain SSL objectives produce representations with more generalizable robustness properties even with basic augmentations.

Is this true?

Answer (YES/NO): YES